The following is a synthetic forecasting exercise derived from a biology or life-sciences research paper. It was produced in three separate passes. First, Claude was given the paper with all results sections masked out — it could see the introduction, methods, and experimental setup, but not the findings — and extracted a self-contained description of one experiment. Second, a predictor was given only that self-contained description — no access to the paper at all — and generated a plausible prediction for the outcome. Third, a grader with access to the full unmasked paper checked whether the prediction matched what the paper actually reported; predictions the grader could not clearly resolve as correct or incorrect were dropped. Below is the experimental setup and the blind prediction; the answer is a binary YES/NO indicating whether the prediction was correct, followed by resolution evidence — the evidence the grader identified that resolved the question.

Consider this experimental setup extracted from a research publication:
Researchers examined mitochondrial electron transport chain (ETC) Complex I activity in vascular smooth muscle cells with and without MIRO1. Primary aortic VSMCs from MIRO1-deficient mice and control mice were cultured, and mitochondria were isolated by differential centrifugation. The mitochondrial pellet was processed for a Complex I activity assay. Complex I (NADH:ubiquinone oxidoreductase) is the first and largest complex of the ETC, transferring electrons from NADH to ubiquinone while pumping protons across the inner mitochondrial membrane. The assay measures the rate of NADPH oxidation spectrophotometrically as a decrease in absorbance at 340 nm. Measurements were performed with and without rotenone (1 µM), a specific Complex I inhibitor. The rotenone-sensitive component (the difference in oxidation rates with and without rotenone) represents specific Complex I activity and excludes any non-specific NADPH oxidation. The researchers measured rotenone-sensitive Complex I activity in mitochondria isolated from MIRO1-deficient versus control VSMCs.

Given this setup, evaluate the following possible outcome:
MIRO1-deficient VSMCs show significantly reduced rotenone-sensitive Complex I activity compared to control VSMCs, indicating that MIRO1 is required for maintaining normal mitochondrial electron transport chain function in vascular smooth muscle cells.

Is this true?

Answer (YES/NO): YES